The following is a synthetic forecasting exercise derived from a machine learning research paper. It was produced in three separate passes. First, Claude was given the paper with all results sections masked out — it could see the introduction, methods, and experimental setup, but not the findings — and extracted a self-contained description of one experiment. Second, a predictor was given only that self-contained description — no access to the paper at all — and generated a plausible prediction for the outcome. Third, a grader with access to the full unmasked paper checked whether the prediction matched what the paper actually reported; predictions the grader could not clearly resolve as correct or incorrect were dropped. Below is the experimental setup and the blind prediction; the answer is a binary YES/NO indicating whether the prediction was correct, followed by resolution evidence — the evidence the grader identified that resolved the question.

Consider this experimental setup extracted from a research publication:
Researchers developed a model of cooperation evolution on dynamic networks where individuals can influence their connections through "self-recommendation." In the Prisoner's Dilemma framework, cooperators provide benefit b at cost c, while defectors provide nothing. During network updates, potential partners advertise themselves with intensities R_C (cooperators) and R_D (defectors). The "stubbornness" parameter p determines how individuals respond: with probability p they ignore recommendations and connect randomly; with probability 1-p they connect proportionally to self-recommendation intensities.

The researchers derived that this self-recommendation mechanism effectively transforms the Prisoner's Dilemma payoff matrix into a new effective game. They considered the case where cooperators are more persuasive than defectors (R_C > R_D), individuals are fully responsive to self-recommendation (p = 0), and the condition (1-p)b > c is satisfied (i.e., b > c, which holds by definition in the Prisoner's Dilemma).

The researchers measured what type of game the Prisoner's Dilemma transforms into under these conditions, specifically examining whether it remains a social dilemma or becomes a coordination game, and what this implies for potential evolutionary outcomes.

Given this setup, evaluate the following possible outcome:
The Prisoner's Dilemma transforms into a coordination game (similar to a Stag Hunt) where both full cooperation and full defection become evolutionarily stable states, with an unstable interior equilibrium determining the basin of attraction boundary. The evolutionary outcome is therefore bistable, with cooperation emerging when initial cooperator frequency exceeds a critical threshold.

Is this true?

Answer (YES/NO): YES